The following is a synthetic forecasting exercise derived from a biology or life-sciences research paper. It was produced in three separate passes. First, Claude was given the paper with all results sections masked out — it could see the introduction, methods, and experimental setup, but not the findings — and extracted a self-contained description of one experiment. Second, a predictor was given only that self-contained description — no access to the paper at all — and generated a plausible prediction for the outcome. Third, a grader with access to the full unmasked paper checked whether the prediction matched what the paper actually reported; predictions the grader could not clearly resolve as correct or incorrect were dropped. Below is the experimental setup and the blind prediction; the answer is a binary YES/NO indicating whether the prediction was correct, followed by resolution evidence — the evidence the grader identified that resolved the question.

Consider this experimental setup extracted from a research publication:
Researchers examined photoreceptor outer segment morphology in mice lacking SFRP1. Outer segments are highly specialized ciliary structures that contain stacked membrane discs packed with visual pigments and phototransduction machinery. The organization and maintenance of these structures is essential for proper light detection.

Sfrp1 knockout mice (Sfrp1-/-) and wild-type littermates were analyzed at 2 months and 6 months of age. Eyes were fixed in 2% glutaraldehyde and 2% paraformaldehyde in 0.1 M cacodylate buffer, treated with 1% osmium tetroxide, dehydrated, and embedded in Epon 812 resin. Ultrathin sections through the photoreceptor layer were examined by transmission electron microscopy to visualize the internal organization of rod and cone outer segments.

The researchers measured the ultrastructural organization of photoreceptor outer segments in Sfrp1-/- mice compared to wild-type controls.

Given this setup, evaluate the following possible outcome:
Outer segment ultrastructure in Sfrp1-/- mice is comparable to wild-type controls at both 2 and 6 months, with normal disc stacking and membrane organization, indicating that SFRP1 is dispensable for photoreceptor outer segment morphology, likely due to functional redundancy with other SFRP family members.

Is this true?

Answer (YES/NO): NO